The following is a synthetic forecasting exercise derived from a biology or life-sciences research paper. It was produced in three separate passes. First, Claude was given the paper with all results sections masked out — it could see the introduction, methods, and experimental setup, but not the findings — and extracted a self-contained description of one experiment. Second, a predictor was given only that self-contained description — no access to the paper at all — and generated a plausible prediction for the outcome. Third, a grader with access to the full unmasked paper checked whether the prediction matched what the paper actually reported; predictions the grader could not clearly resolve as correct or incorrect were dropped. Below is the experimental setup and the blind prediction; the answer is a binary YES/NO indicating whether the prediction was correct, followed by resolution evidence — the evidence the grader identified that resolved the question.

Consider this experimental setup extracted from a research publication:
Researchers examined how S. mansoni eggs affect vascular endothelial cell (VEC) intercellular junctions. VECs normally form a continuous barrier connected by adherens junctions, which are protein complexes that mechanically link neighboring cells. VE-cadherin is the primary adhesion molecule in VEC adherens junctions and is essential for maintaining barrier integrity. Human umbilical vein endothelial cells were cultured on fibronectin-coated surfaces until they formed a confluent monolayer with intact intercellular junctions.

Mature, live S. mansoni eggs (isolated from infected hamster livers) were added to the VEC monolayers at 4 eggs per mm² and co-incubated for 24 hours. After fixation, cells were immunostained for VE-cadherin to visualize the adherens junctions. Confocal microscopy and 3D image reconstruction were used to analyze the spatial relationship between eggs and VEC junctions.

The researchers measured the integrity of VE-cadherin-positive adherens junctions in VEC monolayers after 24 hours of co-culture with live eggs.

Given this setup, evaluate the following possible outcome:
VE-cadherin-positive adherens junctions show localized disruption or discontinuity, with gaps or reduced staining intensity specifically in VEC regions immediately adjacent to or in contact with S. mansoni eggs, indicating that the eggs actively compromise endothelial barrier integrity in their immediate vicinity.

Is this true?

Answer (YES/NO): YES